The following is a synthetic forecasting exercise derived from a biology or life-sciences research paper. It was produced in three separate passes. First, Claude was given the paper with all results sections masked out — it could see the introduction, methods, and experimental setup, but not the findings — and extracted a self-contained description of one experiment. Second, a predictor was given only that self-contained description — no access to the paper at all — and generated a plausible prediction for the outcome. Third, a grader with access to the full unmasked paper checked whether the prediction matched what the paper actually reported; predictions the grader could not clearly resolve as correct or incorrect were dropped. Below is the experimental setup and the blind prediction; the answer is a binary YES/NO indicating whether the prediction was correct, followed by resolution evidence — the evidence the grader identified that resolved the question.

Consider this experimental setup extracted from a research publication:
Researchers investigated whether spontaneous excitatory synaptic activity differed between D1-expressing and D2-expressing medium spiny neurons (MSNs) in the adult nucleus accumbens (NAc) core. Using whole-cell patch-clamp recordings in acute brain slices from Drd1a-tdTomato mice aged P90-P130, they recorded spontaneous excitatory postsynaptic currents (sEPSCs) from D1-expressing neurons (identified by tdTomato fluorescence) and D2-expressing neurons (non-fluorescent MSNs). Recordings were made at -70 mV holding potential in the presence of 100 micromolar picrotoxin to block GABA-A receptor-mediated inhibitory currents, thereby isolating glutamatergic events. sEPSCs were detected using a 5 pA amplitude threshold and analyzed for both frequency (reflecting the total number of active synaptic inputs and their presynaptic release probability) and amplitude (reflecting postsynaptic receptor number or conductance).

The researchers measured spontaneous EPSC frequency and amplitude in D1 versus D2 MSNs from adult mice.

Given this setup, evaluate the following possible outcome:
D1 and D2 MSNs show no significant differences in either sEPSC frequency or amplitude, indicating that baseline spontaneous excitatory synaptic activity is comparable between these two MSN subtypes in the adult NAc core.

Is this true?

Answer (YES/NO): NO